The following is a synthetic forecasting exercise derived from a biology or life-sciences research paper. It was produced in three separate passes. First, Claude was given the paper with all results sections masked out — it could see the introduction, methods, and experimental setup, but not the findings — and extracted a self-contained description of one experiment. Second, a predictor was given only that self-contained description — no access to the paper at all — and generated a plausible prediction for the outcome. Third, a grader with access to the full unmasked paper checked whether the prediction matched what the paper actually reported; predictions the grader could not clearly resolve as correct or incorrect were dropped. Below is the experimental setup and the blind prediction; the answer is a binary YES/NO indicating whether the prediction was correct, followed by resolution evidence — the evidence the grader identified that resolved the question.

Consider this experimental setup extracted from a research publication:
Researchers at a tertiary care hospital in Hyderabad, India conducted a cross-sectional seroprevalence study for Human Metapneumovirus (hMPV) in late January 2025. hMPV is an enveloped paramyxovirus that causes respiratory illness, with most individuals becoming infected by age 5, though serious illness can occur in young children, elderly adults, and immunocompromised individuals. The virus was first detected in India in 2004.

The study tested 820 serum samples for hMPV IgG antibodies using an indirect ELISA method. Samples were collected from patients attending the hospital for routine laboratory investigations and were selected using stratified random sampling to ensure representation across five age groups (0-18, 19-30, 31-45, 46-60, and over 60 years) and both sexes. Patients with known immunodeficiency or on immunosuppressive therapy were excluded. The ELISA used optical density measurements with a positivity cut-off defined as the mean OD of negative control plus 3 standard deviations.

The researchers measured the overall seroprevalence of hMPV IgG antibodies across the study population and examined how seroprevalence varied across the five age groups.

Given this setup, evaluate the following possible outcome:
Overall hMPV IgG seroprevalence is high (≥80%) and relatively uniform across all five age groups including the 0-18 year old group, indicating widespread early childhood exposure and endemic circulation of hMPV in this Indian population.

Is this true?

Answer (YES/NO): NO